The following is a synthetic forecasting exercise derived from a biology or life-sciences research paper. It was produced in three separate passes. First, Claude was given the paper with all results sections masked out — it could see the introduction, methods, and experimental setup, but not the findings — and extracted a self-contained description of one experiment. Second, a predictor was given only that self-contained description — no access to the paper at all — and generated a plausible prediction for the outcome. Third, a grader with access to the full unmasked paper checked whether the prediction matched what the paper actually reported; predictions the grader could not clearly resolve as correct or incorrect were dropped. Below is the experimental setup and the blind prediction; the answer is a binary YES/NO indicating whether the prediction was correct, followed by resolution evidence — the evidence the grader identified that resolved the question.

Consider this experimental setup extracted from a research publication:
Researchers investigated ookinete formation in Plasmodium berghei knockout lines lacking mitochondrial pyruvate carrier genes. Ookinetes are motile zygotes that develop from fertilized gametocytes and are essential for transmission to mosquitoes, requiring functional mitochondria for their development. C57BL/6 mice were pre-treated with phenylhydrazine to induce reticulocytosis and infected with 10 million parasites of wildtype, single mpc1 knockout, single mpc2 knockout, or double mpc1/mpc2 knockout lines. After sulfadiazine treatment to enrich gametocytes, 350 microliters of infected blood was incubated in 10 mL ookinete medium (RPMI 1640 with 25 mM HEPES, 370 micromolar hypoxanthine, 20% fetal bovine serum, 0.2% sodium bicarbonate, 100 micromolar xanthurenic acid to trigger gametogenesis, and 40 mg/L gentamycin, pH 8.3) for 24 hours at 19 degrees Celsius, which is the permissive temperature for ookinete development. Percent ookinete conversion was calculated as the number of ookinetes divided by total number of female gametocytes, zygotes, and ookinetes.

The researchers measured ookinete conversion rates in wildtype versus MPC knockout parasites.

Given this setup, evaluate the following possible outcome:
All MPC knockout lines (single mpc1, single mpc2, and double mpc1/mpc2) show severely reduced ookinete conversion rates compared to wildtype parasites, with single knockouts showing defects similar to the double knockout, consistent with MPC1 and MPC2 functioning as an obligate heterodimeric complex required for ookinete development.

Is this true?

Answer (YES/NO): NO